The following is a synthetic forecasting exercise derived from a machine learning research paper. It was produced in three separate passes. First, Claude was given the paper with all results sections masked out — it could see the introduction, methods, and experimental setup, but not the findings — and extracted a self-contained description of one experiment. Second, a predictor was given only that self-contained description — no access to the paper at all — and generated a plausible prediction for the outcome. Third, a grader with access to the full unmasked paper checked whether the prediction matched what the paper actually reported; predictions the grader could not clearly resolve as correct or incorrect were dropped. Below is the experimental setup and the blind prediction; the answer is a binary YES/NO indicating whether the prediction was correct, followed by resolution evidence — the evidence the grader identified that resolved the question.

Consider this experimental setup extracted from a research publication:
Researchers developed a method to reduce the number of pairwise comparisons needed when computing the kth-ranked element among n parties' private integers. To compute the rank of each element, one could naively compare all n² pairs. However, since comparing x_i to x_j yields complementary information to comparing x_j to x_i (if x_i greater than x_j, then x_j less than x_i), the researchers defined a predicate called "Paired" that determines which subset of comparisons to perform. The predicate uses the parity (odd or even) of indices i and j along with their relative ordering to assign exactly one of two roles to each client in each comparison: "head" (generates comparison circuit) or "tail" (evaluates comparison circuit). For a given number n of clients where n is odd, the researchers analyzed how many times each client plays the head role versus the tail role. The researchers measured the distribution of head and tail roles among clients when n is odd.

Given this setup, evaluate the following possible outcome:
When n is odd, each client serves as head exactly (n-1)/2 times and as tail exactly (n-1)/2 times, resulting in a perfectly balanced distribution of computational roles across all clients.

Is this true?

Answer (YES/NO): YES